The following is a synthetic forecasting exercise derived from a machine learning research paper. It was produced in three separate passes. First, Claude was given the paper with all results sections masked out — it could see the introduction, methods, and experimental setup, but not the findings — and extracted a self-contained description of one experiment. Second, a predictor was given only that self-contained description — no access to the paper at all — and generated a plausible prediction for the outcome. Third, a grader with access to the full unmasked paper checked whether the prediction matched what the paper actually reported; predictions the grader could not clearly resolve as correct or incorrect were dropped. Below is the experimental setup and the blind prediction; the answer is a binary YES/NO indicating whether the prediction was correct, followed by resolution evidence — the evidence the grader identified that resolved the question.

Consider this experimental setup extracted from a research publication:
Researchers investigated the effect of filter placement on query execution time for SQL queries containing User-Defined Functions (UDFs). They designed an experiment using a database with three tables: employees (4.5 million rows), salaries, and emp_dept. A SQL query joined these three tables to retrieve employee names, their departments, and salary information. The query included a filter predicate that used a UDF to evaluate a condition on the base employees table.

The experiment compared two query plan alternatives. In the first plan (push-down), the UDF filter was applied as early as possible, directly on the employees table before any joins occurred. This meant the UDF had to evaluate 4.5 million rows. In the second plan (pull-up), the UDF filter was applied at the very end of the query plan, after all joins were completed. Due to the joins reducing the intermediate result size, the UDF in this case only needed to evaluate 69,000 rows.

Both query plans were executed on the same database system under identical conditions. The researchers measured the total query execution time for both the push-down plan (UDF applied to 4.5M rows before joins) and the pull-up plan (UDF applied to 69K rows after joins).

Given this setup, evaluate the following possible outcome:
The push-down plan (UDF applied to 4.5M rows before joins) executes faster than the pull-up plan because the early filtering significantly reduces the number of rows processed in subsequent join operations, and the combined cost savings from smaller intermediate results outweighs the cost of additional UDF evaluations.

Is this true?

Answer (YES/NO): NO